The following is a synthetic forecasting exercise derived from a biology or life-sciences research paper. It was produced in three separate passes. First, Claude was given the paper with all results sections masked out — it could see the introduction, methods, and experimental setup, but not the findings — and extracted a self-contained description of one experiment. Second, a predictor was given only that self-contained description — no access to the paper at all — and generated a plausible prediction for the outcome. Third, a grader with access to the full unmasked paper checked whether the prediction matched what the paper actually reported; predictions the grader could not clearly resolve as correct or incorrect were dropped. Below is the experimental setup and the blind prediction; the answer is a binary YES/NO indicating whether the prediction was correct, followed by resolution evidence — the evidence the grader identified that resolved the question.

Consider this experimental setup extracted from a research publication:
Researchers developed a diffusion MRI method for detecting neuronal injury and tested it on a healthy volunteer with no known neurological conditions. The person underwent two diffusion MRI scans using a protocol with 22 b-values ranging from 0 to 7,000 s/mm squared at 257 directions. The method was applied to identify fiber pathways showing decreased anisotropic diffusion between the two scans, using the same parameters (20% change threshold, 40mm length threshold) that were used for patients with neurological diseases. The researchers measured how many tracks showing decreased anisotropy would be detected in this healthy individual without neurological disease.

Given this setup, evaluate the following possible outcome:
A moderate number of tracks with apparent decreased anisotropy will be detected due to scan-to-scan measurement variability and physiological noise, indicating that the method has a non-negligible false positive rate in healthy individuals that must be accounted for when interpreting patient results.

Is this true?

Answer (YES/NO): NO